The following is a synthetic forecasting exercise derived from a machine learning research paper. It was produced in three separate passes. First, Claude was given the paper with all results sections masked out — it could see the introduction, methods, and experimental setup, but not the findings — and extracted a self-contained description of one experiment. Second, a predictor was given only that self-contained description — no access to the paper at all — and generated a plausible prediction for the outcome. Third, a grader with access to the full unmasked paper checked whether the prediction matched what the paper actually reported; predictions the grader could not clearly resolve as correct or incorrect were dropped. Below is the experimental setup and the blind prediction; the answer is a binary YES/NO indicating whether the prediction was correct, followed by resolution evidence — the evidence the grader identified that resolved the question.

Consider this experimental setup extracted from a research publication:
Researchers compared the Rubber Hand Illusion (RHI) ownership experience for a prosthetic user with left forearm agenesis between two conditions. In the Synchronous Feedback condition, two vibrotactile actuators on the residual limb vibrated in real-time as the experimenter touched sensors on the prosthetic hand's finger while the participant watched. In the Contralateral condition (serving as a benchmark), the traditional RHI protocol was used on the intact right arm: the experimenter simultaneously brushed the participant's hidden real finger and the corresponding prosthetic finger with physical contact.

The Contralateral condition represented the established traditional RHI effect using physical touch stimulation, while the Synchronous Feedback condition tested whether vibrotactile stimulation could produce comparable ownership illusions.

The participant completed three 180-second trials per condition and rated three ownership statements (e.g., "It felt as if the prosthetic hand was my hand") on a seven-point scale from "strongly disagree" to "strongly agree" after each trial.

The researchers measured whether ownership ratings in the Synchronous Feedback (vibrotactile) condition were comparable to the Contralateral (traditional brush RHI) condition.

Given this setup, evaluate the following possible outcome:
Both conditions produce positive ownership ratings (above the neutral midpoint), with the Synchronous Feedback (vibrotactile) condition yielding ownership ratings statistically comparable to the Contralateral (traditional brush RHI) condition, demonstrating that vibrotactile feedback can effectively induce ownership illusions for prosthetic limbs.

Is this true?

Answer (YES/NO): NO